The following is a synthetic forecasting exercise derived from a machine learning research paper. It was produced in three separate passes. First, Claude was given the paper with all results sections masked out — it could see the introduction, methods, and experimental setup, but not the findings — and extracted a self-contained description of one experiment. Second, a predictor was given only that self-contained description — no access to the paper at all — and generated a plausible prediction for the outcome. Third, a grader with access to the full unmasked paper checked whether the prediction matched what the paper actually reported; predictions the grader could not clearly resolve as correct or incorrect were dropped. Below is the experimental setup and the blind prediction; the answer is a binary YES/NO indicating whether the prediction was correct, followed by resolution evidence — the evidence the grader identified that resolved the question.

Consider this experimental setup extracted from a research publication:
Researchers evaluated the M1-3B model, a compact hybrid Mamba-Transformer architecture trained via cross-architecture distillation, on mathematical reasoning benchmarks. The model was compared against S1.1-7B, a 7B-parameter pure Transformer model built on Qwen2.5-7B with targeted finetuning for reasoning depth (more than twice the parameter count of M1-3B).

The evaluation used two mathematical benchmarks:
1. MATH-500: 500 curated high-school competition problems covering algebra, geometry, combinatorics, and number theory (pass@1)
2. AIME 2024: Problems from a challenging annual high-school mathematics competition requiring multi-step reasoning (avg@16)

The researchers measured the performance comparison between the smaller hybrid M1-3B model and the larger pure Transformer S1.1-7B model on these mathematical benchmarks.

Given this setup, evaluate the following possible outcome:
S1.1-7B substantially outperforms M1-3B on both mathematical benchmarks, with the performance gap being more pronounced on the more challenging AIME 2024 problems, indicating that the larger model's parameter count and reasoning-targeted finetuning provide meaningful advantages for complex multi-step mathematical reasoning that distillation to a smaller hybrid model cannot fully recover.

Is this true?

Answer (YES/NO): NO